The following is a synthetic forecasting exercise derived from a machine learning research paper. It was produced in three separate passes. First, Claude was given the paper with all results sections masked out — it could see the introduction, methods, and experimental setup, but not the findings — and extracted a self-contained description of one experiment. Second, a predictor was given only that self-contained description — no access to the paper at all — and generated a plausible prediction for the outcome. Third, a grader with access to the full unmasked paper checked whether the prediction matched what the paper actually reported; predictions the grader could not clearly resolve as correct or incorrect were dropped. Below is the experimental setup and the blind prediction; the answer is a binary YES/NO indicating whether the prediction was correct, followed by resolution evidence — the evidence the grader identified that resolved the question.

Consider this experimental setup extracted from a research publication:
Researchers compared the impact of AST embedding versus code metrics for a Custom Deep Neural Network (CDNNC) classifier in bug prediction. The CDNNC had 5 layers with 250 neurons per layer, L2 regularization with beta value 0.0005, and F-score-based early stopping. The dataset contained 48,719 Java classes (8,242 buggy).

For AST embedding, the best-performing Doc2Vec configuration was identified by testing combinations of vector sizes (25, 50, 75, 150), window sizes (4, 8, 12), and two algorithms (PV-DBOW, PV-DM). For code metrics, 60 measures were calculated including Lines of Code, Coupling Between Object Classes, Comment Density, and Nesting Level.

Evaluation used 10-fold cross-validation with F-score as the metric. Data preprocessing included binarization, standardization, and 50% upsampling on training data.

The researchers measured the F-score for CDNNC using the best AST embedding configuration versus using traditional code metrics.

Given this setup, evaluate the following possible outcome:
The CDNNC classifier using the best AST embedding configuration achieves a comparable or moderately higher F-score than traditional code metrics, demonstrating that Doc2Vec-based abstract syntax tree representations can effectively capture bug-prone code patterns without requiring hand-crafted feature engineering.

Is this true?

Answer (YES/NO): YES